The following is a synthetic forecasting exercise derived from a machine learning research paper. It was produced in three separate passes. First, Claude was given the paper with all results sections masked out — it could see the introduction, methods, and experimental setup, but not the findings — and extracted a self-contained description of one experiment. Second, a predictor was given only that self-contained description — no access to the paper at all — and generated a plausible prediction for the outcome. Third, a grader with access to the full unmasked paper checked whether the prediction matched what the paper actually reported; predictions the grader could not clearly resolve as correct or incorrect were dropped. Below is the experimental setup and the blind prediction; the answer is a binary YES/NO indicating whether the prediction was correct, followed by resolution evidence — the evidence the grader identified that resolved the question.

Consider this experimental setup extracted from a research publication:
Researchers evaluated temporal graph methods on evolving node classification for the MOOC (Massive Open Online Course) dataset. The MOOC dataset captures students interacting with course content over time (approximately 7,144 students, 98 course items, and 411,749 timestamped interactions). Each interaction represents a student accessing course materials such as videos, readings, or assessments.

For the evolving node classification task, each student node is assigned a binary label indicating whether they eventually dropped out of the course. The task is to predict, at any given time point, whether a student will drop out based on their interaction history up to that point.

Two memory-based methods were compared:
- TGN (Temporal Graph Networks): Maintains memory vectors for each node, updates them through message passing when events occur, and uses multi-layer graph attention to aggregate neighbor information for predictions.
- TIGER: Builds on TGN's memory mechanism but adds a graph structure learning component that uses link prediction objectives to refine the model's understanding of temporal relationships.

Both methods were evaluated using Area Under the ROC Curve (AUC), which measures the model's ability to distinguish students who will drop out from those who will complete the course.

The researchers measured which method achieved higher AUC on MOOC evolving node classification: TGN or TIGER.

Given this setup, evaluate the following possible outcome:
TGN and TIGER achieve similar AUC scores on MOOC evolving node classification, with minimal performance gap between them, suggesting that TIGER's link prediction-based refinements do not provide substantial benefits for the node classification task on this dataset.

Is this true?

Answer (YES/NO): NO